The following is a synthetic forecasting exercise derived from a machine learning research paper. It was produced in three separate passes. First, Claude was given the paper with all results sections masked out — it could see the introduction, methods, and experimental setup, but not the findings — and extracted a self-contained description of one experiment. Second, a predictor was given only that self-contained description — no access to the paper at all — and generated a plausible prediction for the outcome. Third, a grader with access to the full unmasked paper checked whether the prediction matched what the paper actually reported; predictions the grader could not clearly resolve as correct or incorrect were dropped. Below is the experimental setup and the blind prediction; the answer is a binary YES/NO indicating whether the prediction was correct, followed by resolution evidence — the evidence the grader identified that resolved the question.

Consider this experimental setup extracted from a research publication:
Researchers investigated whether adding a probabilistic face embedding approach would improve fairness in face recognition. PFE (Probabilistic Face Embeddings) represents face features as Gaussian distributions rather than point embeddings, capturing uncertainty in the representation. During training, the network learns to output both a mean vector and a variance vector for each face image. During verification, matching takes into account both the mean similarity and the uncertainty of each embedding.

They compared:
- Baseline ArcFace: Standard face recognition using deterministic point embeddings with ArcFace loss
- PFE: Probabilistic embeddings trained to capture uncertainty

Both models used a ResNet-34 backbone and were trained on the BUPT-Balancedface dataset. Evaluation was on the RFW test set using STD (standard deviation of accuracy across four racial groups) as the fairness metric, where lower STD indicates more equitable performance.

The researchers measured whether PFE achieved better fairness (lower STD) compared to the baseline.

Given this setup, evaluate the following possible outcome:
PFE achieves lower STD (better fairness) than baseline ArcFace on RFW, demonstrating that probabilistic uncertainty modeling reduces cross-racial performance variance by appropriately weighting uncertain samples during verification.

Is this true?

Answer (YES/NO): YES